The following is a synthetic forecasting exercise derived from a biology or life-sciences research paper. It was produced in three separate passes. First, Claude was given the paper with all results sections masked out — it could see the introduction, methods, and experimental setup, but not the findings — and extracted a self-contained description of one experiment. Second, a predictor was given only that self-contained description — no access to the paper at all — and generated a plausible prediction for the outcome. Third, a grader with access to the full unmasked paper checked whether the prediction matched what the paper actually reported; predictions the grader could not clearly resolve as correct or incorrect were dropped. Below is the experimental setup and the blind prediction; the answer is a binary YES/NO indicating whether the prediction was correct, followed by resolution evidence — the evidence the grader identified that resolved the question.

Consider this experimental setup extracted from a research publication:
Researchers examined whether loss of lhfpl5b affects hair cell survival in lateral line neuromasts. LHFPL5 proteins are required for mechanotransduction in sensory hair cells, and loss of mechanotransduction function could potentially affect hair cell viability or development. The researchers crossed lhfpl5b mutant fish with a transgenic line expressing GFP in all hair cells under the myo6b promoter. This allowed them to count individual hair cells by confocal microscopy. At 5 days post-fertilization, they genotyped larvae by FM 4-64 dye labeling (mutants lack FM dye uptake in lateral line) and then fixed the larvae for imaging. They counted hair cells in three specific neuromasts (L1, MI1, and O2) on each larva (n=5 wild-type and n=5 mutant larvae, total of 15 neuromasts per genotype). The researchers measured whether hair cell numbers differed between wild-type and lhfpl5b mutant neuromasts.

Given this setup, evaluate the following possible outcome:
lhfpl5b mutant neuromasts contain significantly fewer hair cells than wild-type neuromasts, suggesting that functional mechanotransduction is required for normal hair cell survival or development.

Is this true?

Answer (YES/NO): YES